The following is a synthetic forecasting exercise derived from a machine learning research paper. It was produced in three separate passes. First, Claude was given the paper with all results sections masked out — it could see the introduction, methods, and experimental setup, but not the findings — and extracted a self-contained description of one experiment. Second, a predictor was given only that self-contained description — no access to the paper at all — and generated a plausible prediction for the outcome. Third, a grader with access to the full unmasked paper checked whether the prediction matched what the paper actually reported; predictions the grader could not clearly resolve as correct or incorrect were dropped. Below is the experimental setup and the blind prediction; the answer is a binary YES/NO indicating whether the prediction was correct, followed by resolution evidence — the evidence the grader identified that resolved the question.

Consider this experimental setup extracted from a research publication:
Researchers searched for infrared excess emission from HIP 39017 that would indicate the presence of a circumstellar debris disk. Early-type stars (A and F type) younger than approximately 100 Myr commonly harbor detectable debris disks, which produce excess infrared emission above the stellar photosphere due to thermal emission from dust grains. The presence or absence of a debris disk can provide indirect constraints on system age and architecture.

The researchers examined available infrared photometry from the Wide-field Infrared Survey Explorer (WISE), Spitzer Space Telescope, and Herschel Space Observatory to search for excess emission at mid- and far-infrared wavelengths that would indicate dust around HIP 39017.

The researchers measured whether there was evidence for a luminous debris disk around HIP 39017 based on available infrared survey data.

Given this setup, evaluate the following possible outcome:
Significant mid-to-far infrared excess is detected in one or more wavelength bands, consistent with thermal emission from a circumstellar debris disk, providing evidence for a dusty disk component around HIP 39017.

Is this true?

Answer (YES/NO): NO